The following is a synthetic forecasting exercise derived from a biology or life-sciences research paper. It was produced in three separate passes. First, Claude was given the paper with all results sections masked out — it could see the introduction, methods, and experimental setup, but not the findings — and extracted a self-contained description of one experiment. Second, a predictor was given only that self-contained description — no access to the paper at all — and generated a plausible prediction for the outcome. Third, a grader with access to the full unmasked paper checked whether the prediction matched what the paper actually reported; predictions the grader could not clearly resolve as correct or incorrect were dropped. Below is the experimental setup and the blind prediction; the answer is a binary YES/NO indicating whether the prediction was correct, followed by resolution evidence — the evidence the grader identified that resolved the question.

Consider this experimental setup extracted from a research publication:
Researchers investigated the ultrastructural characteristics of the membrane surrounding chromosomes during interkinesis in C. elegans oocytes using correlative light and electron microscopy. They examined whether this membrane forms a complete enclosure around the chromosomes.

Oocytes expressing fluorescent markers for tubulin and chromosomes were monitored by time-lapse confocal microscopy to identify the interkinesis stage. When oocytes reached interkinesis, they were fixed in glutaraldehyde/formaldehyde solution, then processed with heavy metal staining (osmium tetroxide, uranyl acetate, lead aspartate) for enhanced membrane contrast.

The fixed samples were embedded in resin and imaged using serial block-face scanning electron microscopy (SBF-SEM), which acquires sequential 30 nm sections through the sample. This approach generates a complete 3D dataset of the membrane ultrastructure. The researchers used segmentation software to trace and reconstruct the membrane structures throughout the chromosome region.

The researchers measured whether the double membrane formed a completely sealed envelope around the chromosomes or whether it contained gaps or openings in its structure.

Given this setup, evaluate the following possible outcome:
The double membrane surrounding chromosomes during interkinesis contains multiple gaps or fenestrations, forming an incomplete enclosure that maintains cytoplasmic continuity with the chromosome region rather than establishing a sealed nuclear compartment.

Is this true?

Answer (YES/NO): YES